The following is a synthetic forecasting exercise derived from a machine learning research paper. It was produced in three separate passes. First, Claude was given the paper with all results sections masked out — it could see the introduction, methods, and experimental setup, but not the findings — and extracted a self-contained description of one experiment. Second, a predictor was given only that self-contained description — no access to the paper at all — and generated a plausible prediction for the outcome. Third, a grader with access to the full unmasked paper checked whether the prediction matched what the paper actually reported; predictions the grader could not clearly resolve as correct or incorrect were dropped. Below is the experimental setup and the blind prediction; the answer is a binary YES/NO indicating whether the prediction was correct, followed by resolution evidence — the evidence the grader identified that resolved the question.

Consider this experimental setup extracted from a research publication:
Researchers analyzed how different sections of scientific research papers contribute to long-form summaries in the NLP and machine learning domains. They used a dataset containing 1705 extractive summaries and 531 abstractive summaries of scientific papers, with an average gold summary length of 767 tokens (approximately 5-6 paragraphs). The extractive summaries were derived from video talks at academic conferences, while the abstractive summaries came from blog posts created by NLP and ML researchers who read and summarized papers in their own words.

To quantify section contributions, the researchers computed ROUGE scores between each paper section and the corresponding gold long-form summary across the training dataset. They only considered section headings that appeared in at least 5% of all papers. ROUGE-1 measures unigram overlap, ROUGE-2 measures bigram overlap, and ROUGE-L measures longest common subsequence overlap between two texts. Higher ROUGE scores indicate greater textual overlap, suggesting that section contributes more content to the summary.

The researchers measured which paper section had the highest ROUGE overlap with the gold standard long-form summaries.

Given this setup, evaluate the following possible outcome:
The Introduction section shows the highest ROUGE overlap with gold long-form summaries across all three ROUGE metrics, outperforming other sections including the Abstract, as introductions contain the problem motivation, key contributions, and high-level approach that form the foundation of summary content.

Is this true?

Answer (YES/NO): YES